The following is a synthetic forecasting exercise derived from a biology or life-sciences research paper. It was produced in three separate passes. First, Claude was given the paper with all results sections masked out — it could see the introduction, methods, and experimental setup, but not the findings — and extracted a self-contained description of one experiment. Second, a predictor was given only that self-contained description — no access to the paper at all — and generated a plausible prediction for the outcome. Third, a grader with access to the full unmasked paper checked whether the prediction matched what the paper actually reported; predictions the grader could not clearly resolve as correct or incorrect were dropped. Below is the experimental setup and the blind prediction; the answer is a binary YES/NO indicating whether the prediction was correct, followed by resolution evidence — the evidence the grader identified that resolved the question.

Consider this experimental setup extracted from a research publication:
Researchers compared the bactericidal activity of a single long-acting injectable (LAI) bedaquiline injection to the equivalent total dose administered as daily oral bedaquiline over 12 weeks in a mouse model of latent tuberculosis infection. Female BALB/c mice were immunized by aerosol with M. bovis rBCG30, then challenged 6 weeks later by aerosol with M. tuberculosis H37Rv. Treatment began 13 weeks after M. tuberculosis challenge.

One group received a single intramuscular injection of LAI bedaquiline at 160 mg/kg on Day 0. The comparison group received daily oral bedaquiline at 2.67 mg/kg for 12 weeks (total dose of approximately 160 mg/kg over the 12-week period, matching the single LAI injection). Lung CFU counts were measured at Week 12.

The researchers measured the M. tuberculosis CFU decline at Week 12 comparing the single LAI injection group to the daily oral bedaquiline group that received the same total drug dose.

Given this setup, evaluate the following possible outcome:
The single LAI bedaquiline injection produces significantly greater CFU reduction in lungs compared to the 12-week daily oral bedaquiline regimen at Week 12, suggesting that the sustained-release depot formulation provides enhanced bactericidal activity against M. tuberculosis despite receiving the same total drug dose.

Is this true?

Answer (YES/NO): YES